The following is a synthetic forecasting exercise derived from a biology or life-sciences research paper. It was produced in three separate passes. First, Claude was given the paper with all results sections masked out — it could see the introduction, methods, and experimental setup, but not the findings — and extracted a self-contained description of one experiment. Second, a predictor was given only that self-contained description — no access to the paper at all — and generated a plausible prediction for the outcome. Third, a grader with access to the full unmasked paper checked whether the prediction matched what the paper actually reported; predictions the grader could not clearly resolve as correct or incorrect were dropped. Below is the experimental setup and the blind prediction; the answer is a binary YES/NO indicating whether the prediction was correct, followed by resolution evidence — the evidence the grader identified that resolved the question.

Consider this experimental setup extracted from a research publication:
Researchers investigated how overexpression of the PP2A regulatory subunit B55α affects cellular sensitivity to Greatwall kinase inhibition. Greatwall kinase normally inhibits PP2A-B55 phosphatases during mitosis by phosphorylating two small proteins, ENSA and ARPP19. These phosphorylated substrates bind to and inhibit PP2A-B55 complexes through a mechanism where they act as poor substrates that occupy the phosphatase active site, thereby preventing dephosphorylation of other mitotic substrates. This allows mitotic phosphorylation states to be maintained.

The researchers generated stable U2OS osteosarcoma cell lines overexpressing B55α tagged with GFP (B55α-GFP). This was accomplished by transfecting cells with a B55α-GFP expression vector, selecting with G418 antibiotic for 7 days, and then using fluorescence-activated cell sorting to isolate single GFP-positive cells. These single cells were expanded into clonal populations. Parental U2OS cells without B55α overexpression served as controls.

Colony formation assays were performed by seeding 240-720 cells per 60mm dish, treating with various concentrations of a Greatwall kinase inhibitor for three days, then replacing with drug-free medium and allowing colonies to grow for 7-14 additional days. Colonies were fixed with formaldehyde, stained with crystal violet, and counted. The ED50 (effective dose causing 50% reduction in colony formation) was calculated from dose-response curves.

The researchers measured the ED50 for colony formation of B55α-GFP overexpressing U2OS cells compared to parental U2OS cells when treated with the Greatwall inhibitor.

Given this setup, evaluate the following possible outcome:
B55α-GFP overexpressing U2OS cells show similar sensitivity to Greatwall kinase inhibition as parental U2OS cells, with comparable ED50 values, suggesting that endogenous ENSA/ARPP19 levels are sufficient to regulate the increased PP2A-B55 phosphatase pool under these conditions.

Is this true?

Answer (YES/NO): NO